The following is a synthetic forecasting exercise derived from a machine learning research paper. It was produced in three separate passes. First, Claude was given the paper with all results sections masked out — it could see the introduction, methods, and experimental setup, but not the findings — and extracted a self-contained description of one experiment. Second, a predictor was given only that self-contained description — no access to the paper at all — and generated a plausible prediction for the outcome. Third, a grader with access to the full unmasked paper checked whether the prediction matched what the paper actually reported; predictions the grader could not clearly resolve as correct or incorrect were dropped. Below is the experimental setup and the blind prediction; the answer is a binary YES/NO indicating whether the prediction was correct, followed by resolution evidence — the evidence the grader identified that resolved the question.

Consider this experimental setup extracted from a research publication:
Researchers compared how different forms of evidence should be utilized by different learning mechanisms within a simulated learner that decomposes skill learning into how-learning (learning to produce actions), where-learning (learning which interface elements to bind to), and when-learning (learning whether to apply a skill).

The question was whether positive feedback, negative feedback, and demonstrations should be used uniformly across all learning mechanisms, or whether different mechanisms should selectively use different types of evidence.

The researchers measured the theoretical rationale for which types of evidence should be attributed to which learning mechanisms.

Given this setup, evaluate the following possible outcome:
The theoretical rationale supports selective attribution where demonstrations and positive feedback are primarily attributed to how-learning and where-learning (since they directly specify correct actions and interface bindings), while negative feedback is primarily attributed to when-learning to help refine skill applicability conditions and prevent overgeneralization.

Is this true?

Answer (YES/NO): NO